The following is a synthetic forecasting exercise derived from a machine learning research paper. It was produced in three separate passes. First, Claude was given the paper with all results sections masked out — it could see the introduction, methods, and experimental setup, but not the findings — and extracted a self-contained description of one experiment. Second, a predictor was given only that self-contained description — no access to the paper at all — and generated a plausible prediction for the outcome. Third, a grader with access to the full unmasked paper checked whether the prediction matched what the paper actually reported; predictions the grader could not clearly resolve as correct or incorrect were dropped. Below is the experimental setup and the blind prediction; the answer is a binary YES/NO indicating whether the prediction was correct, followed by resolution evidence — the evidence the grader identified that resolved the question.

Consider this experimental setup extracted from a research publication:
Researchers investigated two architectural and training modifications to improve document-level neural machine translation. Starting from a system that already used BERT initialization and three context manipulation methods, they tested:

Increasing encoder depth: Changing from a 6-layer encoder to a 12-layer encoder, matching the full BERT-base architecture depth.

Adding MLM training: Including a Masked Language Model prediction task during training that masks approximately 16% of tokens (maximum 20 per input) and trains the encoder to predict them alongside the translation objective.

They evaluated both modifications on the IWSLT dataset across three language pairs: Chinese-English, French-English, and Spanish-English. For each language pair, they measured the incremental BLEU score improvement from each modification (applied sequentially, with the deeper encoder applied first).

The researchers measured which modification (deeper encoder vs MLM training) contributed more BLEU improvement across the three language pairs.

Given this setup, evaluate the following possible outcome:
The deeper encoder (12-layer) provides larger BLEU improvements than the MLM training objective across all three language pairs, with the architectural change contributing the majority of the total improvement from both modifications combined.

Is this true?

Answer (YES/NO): NO